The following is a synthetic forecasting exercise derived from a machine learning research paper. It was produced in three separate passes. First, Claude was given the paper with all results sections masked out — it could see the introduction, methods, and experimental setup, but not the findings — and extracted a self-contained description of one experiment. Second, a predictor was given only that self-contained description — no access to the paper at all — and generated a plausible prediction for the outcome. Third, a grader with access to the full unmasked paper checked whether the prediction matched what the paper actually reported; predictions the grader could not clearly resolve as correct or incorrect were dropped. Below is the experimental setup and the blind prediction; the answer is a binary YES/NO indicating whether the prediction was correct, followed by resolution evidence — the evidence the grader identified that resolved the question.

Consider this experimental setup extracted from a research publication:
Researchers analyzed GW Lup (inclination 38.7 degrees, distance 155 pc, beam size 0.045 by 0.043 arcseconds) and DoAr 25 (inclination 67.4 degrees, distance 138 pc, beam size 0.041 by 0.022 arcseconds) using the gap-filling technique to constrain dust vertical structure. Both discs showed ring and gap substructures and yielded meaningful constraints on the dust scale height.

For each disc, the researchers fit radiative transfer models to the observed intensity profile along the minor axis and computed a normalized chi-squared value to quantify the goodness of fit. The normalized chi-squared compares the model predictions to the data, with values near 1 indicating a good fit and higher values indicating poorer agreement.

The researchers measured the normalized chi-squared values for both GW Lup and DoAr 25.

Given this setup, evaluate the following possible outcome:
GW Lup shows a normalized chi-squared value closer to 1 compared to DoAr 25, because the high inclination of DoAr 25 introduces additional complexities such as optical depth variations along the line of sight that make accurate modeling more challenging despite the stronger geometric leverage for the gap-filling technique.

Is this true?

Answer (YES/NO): NO